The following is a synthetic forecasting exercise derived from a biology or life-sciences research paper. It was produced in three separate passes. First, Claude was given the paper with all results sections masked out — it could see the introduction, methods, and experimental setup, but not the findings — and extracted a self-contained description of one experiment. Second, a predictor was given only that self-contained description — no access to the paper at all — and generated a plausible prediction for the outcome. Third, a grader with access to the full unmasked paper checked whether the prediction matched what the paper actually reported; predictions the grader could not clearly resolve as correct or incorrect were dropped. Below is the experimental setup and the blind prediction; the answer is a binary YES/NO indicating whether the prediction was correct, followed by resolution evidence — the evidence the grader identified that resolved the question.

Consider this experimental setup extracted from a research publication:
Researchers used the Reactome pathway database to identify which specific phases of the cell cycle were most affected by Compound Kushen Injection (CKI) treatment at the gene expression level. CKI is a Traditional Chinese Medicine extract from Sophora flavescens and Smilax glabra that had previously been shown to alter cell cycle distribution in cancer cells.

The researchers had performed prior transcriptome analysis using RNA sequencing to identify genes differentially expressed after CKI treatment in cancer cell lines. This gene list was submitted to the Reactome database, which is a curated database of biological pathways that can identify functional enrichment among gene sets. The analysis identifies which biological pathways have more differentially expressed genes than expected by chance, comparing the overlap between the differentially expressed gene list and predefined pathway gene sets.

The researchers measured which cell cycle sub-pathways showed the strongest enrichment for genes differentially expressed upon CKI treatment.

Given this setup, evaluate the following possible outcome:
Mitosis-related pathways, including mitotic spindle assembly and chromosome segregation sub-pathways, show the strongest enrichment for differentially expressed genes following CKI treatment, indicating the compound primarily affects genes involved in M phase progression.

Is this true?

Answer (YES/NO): NO